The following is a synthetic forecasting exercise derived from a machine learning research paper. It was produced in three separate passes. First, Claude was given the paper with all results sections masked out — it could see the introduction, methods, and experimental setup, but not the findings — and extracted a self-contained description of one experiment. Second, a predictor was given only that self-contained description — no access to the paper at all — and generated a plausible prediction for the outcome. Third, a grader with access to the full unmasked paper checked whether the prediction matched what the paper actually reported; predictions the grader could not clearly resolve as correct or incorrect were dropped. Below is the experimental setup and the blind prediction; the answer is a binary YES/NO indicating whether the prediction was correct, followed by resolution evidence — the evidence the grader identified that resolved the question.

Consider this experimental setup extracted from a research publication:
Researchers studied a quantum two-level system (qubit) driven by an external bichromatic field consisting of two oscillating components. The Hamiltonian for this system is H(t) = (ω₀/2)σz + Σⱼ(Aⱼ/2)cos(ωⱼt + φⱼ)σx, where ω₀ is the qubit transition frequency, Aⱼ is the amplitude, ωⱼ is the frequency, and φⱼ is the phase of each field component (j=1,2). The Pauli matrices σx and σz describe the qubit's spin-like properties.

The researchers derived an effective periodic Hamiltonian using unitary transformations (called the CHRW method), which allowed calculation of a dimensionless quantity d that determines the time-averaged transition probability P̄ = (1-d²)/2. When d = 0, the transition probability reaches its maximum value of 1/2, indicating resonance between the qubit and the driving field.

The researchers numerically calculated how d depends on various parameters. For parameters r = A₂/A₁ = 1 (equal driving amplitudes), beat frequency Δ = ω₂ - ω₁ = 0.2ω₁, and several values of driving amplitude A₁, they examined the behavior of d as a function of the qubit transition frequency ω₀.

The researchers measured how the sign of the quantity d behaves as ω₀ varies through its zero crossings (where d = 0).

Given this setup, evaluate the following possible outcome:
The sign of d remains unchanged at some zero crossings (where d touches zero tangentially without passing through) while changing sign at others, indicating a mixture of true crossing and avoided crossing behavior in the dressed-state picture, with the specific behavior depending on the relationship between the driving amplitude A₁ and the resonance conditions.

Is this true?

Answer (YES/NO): NO